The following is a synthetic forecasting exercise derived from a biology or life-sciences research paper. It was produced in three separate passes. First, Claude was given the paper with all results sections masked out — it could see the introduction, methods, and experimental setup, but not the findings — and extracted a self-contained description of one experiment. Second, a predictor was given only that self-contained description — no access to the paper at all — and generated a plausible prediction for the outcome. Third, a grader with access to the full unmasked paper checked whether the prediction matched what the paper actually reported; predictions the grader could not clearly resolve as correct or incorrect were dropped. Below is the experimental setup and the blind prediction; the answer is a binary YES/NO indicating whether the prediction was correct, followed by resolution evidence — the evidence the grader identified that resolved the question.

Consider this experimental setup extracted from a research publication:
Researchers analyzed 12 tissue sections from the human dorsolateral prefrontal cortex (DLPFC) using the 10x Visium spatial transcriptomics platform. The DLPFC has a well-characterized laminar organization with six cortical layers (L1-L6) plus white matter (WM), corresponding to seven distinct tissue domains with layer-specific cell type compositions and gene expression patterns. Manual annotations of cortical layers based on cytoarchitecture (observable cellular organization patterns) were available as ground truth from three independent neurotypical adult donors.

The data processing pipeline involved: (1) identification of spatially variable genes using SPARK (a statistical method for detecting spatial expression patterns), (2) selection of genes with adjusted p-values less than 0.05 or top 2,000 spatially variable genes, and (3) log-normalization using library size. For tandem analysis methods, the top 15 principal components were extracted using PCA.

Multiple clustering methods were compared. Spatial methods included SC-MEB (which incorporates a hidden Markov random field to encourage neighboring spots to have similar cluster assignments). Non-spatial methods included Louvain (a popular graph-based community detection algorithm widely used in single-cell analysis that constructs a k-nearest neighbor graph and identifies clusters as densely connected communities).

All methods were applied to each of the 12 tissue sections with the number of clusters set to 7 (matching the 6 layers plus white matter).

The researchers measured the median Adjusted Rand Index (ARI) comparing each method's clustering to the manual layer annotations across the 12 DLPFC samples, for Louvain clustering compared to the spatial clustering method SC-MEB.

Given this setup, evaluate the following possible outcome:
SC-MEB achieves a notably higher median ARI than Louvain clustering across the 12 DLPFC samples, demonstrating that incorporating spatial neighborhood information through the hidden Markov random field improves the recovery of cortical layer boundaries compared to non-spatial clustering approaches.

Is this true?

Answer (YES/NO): YES